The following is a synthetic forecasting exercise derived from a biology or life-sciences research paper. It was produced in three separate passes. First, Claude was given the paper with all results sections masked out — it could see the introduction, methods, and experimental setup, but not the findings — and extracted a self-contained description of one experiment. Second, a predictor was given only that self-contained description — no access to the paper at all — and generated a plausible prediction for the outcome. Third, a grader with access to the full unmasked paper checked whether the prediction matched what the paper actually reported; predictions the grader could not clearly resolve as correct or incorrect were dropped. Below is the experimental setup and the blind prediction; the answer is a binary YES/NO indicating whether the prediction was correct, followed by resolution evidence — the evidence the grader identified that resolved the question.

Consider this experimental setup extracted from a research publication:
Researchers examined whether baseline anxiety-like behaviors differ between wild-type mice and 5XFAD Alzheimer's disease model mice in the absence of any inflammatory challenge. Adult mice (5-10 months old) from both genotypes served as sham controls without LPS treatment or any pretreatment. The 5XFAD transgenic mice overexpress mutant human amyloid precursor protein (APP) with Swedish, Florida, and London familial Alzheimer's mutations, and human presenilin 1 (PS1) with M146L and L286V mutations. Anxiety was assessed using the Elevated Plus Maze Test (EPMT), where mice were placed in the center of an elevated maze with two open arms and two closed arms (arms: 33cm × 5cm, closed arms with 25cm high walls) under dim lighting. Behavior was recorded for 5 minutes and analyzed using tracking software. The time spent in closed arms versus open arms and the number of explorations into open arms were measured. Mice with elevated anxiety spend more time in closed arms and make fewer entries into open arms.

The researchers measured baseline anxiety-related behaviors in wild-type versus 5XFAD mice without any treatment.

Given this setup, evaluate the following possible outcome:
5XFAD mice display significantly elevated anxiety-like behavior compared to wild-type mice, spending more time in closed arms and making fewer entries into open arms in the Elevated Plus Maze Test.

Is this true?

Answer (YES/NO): NO